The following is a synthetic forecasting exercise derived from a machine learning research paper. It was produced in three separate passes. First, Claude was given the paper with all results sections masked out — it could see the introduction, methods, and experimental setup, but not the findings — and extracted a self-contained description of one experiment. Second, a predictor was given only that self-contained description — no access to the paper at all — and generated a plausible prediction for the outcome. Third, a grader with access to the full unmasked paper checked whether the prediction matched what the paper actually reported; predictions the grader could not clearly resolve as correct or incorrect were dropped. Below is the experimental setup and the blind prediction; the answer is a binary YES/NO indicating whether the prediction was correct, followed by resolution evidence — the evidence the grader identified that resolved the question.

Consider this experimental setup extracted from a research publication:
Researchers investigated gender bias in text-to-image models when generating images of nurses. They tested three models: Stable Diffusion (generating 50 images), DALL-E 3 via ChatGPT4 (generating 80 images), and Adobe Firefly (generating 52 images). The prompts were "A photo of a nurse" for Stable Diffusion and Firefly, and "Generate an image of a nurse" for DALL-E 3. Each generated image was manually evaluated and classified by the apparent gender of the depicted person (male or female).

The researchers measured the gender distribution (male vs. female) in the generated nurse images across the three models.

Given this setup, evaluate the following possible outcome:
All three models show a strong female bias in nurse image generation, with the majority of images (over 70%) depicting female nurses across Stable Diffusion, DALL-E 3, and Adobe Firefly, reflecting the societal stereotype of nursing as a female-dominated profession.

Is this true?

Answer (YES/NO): NO